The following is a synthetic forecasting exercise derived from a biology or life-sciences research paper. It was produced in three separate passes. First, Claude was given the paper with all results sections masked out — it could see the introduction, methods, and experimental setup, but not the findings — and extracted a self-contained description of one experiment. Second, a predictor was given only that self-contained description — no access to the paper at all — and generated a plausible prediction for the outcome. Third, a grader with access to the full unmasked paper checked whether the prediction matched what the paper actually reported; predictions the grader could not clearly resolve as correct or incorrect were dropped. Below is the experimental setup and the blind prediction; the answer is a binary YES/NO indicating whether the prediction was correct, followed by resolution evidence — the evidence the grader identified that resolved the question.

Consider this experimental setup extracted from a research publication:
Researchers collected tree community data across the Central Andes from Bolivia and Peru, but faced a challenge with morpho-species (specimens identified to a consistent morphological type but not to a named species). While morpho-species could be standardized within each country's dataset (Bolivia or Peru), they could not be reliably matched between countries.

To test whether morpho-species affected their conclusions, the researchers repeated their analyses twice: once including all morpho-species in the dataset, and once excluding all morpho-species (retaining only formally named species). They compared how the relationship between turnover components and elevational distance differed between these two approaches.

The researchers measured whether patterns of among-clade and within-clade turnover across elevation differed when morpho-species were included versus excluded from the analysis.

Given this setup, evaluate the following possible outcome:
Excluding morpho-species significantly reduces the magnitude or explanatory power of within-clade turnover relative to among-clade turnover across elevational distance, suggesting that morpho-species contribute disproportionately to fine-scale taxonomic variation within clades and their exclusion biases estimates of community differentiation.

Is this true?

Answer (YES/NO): NO